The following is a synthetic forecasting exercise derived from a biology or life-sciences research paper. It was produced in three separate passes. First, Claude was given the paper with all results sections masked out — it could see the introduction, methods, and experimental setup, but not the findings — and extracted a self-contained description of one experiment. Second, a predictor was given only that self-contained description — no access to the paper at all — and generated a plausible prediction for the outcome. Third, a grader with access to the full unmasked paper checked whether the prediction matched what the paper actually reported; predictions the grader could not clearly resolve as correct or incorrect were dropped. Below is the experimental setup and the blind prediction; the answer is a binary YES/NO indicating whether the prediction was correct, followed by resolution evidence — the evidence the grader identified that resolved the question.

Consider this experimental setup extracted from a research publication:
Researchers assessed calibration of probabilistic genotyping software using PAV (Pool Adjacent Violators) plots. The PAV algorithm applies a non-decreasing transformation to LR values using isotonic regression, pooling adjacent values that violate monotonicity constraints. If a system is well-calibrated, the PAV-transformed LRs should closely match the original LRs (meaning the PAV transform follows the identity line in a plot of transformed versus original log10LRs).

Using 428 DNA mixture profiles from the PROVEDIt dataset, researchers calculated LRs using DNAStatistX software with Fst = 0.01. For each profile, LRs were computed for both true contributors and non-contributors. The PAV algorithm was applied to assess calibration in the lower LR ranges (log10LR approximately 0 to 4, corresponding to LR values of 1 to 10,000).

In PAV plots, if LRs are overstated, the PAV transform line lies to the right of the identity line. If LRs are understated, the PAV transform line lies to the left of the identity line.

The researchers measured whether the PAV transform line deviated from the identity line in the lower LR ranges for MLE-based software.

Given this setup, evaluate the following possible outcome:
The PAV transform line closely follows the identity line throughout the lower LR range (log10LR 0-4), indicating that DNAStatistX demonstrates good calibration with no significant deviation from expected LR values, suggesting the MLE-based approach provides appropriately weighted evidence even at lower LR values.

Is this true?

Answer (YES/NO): NO